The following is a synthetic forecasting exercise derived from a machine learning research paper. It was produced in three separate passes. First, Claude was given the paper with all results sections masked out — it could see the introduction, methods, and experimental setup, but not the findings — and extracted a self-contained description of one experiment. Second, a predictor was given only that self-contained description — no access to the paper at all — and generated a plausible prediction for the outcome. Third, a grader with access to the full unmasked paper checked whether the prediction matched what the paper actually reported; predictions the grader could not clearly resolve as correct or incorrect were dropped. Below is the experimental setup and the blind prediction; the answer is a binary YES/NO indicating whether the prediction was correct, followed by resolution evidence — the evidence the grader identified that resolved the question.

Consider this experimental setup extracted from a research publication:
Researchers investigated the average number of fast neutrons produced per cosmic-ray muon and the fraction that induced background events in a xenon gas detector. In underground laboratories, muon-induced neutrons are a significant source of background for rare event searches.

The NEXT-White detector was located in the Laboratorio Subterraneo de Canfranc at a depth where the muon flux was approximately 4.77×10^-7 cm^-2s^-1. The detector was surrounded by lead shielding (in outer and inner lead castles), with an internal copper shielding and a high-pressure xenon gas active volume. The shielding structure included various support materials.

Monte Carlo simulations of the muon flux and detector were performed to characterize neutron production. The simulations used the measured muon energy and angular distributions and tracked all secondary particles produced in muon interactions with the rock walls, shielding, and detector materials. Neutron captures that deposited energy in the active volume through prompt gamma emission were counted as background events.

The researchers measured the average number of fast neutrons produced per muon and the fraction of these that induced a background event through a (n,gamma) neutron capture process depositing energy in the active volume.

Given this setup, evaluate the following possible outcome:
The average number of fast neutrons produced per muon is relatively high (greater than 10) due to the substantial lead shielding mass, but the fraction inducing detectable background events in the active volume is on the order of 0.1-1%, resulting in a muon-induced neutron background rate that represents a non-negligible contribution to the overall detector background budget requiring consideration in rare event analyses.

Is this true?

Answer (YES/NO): NO